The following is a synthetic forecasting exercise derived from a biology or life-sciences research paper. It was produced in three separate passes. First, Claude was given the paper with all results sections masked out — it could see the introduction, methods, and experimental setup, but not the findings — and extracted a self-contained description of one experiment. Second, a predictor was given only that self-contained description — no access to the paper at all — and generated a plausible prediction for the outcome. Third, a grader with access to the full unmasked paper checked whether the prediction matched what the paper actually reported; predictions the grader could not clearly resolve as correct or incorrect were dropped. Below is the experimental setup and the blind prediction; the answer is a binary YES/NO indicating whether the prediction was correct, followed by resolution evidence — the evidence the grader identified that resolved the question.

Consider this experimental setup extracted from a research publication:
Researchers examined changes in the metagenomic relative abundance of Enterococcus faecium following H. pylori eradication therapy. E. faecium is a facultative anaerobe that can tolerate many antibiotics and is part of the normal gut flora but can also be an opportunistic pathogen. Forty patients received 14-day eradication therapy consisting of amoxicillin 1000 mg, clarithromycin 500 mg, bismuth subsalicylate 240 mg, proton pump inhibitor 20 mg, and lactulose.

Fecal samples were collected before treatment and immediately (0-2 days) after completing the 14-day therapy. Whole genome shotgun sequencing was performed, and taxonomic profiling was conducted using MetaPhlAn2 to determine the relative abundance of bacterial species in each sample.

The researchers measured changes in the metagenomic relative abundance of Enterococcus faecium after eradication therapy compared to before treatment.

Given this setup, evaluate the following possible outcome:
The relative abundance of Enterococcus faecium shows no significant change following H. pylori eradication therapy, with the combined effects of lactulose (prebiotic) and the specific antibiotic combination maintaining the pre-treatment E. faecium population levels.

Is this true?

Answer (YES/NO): NO